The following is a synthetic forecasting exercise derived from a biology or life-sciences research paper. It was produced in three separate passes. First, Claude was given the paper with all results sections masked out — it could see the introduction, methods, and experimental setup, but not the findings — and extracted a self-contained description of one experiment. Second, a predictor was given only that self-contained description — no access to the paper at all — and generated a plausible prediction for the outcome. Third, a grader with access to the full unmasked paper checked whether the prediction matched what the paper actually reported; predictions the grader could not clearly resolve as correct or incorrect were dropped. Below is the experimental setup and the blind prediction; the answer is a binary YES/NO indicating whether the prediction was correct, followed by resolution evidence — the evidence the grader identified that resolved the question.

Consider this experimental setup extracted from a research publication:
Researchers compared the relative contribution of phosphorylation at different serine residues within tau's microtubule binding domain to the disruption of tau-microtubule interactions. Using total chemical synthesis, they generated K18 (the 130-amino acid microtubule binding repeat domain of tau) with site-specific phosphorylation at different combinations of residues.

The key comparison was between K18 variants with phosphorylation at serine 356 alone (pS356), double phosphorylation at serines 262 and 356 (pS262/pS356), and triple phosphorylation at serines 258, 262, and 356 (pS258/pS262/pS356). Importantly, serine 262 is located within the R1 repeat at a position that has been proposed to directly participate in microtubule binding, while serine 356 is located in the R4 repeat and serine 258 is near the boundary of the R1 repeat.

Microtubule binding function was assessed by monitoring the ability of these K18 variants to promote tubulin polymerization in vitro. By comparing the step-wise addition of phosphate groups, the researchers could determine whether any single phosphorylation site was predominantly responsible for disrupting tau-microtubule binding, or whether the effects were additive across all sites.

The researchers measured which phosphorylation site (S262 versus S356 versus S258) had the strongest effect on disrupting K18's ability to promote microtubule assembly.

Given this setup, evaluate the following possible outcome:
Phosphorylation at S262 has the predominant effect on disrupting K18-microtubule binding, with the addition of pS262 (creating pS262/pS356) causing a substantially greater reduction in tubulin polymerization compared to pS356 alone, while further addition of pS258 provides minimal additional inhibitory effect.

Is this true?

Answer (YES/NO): YES